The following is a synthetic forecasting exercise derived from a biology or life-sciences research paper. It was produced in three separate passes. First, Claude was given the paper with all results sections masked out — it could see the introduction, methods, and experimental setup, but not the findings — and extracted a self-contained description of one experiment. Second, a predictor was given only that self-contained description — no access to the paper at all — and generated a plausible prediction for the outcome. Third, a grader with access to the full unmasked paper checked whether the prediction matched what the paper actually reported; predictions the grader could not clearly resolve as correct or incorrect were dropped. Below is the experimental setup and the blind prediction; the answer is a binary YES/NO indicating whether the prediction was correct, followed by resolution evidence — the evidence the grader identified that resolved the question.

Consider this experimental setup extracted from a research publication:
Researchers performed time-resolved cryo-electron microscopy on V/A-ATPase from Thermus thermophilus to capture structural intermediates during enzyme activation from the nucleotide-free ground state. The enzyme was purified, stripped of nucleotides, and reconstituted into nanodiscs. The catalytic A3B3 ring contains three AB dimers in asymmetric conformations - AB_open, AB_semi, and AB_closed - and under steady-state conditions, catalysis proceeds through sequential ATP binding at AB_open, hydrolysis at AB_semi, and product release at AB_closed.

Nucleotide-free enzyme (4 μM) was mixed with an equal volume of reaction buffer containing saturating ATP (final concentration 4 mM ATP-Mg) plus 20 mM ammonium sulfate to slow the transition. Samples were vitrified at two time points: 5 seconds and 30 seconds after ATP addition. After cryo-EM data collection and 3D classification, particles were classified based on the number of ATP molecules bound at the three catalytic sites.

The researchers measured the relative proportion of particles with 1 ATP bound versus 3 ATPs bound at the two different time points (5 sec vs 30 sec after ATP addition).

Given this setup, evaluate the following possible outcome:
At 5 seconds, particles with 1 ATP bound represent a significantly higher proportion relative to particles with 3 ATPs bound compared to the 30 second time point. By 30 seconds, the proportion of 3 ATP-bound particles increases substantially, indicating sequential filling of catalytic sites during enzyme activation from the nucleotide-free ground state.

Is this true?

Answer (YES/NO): YES